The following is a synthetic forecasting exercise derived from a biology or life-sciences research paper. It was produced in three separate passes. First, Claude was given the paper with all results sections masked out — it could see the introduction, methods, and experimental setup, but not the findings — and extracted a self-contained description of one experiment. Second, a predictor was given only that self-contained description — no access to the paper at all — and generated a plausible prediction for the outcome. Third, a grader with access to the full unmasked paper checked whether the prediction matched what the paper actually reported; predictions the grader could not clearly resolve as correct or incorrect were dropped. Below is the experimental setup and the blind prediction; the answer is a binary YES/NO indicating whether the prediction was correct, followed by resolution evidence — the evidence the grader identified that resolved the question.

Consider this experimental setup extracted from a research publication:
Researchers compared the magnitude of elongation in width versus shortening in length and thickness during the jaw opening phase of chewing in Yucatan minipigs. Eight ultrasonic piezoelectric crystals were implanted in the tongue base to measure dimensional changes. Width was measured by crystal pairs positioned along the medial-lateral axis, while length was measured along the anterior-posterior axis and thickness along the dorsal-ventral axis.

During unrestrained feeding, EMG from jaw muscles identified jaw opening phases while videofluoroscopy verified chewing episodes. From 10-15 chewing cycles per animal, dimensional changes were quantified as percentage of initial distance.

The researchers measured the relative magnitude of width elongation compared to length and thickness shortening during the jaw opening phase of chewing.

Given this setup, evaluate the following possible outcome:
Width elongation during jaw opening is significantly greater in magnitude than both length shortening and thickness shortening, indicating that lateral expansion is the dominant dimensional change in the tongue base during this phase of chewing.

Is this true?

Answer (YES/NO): YES